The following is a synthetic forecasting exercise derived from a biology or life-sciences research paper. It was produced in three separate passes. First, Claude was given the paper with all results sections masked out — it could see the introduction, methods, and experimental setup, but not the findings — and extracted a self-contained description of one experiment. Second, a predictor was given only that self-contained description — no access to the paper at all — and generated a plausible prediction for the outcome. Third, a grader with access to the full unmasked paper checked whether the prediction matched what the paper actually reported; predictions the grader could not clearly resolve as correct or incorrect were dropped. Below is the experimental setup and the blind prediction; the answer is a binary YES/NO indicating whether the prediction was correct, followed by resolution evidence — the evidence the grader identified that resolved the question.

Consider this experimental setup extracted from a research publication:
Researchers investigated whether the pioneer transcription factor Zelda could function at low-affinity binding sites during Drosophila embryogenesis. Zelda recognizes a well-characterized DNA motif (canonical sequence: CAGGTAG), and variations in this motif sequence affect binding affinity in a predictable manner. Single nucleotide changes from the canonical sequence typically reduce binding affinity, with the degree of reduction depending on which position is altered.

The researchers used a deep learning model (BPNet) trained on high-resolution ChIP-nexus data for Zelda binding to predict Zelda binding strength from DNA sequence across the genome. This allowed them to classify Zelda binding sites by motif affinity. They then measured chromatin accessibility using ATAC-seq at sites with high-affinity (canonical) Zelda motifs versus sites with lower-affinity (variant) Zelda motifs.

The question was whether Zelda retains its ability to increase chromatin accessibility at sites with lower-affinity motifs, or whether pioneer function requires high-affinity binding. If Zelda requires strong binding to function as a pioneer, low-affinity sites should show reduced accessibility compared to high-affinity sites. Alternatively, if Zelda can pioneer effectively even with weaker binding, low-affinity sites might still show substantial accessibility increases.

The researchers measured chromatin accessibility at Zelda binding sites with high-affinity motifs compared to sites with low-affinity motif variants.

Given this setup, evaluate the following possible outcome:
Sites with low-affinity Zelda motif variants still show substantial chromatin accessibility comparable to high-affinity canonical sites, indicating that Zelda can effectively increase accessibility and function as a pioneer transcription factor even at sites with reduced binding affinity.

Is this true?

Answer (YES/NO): NO